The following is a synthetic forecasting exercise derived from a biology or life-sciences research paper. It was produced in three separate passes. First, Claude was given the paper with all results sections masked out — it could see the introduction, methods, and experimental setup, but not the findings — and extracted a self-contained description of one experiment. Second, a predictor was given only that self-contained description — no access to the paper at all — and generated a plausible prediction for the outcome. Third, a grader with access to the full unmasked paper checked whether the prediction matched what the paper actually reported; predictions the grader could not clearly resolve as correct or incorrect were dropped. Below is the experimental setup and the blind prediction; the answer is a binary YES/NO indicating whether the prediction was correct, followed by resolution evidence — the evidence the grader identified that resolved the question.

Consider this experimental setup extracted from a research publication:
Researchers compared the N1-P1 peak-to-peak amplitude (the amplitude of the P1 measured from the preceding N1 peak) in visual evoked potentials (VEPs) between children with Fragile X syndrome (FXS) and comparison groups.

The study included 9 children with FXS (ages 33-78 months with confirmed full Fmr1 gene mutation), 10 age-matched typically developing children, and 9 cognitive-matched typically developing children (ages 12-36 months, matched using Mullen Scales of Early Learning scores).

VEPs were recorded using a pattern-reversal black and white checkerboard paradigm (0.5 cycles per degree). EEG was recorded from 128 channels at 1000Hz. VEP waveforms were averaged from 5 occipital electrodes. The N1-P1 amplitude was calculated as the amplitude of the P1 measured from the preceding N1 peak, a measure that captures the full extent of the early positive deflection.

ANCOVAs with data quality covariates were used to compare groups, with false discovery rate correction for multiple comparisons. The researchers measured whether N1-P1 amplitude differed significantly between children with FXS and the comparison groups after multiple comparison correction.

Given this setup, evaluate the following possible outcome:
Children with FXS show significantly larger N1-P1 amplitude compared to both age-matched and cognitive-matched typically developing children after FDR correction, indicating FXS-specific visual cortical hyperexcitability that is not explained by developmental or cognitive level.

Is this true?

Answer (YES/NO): NO